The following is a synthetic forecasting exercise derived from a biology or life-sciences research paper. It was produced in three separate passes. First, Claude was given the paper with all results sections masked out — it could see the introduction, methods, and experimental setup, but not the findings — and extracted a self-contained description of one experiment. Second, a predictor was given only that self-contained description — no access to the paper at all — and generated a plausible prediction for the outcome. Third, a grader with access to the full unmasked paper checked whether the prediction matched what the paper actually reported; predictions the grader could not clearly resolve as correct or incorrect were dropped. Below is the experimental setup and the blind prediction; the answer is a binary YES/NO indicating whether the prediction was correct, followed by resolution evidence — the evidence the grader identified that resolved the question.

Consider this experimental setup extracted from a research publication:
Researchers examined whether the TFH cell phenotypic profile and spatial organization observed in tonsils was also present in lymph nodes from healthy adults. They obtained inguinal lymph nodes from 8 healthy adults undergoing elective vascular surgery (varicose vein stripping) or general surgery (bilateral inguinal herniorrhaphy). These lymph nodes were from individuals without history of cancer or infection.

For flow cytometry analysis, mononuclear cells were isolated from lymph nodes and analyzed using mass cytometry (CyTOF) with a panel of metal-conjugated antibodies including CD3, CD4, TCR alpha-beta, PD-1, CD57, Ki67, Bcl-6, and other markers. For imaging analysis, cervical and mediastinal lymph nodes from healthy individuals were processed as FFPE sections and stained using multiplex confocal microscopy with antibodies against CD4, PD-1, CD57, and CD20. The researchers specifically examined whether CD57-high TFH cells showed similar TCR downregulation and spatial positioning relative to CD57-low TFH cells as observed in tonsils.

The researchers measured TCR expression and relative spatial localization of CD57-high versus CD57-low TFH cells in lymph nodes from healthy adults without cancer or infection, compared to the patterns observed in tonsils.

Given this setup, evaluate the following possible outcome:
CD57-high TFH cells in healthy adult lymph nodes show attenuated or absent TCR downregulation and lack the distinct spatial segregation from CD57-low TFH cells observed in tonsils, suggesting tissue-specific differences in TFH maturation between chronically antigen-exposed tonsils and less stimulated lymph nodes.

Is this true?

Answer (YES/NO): NO